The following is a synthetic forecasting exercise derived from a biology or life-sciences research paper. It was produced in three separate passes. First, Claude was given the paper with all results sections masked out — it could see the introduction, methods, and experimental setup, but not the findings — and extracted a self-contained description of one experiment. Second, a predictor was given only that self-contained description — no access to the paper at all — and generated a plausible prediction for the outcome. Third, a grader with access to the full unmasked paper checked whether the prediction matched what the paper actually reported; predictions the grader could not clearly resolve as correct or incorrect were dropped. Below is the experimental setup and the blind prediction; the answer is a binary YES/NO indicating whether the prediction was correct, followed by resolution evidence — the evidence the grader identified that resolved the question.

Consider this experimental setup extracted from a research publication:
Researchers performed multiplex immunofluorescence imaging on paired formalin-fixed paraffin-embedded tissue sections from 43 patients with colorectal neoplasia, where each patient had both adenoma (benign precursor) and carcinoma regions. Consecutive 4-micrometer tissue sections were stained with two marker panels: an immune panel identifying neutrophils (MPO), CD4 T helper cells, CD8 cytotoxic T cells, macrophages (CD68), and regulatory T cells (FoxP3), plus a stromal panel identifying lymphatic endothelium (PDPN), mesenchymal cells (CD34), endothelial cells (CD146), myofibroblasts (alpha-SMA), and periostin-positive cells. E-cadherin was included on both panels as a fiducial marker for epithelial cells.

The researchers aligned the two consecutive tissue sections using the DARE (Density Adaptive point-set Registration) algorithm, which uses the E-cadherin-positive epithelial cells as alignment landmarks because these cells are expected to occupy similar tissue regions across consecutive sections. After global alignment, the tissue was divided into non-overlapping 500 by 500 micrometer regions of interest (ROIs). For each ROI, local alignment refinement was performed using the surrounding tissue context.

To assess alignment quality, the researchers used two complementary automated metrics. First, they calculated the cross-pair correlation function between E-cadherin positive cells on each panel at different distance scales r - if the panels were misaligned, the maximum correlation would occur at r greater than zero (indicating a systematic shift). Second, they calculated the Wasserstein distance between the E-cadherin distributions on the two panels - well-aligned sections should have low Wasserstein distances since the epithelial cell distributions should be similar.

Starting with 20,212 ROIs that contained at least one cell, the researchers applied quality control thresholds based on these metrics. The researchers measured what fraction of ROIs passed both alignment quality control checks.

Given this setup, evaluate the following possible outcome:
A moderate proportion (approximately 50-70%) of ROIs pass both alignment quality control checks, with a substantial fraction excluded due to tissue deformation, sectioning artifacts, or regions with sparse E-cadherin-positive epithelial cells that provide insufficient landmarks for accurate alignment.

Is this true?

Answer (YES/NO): YES